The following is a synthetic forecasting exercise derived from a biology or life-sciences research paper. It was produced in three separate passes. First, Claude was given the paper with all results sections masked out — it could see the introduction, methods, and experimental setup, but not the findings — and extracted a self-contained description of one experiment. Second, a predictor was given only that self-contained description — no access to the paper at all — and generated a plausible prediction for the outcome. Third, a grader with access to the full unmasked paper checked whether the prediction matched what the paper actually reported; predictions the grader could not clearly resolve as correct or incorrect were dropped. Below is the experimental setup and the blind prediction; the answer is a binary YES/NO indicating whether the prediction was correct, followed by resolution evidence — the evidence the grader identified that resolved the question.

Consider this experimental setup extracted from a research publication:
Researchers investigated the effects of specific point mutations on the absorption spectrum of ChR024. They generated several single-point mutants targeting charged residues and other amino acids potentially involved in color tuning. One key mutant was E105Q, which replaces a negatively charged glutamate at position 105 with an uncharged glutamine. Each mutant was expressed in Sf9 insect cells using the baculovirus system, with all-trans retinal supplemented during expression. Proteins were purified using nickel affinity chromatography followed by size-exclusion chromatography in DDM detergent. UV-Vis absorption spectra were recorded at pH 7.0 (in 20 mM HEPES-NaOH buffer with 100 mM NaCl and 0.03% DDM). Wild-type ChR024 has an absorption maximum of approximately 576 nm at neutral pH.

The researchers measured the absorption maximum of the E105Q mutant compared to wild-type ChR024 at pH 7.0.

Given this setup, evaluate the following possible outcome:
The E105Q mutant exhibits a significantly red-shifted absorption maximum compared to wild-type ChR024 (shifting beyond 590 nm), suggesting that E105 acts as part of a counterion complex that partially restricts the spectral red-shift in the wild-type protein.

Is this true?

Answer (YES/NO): NO